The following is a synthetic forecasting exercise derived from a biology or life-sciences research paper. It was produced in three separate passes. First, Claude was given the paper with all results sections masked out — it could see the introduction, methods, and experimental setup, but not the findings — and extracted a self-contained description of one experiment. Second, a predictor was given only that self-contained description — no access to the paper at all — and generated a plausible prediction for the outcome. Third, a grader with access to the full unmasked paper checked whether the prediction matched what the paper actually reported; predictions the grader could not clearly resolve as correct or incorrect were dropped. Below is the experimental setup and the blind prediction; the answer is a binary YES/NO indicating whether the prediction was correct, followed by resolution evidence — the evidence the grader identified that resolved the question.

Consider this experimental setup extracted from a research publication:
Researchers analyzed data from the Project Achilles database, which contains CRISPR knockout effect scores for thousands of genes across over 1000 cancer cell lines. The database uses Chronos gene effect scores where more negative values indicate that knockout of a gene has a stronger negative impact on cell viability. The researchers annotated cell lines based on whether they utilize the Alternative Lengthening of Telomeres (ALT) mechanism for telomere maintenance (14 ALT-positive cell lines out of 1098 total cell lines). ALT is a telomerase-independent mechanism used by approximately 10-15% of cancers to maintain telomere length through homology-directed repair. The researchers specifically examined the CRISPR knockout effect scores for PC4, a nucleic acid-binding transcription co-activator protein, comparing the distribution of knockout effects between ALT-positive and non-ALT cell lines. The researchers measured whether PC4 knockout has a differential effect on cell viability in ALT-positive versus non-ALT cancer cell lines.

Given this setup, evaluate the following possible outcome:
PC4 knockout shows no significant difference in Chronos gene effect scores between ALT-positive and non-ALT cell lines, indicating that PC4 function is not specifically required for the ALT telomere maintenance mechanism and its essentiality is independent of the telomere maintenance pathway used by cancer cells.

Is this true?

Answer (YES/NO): NO